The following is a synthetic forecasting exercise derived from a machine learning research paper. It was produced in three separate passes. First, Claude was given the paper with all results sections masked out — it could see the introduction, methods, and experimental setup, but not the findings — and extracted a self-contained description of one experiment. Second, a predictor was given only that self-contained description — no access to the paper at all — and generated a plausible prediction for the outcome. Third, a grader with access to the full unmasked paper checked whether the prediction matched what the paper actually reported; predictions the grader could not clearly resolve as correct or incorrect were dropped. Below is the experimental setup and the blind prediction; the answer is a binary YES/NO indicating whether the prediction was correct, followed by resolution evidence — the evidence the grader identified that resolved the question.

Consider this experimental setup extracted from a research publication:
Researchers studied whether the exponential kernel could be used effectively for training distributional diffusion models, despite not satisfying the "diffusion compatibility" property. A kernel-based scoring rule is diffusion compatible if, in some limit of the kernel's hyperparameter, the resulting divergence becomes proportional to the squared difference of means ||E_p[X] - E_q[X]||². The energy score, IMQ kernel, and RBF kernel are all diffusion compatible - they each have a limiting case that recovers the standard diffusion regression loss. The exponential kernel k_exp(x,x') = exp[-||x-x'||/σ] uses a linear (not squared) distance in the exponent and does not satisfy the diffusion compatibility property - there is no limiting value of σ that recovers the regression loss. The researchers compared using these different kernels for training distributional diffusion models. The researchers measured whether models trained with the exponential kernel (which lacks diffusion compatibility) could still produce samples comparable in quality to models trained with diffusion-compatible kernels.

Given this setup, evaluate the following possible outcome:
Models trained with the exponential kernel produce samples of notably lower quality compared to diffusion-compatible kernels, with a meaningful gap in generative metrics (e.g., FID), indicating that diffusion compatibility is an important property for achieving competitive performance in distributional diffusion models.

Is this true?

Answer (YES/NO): NO